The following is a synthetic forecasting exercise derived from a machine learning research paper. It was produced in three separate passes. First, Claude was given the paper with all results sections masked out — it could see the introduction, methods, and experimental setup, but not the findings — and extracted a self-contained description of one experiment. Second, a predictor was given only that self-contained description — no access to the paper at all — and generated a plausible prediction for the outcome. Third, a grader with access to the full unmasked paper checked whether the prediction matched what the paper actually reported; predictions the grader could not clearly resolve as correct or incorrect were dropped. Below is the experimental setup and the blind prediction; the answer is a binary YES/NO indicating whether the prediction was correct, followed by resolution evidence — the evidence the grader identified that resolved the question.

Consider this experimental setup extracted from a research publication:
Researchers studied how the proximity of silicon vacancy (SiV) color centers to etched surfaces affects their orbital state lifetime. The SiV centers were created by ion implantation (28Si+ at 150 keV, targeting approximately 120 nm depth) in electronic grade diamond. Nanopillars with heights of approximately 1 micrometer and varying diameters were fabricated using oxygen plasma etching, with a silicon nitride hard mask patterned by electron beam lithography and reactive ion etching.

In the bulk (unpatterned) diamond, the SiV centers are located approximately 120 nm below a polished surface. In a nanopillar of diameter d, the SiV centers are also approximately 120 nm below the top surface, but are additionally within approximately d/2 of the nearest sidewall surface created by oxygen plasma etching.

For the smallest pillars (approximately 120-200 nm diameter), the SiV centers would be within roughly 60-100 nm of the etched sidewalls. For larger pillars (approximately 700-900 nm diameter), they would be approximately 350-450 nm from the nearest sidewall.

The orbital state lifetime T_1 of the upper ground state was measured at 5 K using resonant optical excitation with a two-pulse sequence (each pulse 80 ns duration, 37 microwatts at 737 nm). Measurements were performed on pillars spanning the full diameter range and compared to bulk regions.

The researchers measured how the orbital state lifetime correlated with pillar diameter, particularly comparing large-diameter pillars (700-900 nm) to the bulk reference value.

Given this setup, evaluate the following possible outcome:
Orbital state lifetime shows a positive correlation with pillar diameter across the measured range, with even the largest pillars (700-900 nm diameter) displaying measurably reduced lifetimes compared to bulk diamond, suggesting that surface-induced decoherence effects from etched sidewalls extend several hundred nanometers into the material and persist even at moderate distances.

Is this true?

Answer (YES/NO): NO